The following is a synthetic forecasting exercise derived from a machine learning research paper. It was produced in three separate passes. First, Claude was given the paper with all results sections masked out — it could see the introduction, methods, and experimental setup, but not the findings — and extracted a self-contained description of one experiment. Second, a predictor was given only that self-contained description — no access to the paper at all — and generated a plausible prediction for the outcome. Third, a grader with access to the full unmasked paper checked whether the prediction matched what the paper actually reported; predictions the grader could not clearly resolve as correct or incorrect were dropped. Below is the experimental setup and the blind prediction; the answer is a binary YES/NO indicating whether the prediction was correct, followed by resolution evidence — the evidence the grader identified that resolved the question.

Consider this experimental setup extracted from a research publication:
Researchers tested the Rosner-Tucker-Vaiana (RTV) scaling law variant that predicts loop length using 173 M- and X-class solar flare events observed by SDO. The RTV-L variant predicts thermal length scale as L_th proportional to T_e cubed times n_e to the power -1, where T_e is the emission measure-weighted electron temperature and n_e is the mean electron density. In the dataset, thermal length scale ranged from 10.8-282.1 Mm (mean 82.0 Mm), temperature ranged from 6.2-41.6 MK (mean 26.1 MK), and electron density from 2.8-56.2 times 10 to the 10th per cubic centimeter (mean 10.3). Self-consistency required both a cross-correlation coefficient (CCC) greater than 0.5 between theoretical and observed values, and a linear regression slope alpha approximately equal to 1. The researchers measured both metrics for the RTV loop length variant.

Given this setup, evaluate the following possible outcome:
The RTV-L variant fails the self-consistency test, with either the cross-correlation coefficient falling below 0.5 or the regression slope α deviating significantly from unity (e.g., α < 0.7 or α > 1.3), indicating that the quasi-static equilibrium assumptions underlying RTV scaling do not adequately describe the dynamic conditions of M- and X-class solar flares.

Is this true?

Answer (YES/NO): NO